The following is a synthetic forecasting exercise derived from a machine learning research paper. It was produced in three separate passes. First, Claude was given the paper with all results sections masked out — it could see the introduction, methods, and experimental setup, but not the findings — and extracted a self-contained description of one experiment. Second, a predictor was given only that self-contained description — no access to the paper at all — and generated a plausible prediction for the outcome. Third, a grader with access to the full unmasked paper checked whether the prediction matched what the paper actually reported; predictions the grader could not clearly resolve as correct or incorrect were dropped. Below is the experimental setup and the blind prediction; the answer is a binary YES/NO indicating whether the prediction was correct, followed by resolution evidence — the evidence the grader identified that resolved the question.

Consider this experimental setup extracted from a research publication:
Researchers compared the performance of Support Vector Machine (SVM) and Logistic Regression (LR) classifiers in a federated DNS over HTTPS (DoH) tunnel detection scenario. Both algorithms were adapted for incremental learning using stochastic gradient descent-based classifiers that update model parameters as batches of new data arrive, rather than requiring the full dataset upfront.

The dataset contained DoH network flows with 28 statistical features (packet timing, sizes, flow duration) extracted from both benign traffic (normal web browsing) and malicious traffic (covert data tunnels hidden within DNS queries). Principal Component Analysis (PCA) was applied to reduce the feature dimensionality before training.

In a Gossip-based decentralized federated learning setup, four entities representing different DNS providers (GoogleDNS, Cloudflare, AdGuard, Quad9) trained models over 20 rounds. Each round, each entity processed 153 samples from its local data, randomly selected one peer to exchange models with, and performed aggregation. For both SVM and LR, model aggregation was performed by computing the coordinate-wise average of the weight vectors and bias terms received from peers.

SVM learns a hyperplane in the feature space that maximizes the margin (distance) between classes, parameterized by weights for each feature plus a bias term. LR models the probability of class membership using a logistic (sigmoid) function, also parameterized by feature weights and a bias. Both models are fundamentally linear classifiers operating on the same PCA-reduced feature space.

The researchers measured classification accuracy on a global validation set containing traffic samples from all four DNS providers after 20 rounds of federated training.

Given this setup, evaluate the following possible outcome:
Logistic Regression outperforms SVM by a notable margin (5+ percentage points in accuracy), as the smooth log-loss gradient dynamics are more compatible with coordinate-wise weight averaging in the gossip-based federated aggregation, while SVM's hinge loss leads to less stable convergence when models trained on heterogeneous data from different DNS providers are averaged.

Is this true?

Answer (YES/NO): NO